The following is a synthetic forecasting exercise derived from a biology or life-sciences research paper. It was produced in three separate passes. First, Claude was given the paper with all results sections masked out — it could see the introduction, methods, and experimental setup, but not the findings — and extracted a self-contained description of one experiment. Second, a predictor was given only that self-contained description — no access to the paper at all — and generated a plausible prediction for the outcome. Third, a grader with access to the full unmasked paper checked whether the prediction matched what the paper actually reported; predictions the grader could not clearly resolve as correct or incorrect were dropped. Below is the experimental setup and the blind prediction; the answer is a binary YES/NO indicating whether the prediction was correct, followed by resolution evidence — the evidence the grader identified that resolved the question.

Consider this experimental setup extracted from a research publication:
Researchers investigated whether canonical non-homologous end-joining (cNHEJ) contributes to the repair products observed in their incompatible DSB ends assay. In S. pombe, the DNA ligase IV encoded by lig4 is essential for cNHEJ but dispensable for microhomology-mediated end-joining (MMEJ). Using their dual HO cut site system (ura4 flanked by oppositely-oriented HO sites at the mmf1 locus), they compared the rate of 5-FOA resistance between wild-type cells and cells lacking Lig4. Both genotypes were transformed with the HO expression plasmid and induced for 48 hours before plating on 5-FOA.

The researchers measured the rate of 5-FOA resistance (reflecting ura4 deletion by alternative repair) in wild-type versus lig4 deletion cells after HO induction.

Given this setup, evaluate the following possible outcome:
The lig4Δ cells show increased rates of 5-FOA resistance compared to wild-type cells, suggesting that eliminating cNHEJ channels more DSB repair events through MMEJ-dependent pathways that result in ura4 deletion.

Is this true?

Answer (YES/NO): NO